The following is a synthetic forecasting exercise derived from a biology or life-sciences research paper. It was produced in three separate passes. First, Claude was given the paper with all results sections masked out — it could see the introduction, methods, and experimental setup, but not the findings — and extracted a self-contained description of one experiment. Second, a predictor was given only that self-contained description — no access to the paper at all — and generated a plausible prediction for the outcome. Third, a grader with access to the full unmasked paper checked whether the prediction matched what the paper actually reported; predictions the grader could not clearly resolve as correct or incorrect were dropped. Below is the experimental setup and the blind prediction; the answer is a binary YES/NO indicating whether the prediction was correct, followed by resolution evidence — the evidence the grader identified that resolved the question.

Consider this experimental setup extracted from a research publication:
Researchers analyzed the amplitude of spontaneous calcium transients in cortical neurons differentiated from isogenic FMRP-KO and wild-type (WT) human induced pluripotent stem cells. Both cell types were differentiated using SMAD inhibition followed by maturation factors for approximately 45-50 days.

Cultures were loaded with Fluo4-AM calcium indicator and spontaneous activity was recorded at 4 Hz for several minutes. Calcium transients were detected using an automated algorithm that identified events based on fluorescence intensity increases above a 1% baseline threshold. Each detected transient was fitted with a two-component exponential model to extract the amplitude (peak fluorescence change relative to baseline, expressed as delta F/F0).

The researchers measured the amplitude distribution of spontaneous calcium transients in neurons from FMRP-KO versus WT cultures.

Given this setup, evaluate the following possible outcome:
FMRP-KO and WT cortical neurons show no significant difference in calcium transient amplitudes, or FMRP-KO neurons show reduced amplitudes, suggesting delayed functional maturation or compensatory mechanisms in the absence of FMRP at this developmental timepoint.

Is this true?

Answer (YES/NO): NO